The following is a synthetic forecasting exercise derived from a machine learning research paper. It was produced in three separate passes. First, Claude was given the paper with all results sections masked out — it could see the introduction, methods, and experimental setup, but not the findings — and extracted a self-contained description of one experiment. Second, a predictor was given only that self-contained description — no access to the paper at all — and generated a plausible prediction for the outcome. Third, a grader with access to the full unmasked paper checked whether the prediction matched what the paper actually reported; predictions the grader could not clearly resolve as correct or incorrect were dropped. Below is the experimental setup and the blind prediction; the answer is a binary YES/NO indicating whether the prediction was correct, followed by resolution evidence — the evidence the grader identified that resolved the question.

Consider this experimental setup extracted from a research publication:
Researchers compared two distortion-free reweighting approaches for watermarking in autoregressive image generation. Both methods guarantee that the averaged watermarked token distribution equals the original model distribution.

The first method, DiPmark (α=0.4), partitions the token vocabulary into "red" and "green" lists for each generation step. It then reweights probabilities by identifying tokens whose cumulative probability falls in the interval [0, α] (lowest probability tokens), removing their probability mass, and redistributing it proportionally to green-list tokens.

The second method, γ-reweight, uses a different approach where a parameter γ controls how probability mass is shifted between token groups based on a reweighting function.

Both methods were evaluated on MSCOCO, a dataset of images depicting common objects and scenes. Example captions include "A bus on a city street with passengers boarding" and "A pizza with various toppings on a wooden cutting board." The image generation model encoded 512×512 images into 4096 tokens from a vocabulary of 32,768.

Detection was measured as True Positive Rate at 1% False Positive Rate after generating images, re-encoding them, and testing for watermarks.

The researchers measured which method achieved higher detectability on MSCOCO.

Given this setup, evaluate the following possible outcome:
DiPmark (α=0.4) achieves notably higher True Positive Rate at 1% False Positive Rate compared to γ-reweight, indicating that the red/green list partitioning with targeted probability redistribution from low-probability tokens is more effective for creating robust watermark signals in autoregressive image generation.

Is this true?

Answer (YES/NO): NO